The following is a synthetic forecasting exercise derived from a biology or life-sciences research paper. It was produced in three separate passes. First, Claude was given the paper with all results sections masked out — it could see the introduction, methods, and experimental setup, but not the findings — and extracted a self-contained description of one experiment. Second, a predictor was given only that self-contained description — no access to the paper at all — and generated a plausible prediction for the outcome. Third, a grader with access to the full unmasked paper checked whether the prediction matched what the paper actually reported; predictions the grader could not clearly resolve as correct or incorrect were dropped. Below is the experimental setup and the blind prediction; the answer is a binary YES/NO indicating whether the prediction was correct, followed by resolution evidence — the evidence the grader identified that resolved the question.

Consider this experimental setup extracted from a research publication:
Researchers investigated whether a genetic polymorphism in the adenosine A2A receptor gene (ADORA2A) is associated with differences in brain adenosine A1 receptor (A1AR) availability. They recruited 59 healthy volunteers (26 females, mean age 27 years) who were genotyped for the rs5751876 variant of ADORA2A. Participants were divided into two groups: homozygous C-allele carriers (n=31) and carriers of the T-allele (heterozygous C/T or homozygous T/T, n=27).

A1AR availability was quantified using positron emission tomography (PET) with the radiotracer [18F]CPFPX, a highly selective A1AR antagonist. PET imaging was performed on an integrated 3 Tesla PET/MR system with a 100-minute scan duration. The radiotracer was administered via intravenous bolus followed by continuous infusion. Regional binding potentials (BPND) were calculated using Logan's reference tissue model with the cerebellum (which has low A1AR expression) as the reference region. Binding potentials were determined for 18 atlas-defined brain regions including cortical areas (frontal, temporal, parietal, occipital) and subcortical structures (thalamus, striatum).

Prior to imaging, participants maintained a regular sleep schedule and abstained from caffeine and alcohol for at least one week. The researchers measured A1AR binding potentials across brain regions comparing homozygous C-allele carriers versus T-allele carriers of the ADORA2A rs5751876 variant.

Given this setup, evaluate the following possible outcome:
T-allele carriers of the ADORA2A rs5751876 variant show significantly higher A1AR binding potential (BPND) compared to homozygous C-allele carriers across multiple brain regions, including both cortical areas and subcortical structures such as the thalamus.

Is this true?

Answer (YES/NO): NO